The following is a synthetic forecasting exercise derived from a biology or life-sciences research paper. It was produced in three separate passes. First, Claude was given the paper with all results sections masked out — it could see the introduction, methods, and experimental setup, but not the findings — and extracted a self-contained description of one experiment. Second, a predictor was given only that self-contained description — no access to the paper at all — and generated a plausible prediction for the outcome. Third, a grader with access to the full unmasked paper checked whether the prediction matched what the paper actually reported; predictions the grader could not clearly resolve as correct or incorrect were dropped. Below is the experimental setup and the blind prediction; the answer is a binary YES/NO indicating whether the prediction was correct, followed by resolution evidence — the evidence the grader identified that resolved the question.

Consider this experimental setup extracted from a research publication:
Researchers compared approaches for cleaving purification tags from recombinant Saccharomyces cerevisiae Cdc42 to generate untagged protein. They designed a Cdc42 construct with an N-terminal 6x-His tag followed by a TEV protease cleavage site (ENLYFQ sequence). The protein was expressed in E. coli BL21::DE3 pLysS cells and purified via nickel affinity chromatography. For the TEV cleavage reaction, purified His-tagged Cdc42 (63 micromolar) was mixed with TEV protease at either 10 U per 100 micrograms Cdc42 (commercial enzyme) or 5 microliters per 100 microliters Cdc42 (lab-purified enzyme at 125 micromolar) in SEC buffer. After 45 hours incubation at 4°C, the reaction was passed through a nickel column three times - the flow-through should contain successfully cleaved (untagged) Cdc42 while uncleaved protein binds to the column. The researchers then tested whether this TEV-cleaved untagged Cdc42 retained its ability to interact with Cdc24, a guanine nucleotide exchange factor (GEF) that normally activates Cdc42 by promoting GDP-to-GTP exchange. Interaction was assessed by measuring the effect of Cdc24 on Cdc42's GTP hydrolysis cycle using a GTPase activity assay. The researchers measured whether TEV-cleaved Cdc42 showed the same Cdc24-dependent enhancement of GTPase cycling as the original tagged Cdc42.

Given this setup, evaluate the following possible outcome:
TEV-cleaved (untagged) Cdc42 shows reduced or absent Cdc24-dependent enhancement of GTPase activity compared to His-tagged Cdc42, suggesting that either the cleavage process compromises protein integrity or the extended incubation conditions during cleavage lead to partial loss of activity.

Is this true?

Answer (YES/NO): YES